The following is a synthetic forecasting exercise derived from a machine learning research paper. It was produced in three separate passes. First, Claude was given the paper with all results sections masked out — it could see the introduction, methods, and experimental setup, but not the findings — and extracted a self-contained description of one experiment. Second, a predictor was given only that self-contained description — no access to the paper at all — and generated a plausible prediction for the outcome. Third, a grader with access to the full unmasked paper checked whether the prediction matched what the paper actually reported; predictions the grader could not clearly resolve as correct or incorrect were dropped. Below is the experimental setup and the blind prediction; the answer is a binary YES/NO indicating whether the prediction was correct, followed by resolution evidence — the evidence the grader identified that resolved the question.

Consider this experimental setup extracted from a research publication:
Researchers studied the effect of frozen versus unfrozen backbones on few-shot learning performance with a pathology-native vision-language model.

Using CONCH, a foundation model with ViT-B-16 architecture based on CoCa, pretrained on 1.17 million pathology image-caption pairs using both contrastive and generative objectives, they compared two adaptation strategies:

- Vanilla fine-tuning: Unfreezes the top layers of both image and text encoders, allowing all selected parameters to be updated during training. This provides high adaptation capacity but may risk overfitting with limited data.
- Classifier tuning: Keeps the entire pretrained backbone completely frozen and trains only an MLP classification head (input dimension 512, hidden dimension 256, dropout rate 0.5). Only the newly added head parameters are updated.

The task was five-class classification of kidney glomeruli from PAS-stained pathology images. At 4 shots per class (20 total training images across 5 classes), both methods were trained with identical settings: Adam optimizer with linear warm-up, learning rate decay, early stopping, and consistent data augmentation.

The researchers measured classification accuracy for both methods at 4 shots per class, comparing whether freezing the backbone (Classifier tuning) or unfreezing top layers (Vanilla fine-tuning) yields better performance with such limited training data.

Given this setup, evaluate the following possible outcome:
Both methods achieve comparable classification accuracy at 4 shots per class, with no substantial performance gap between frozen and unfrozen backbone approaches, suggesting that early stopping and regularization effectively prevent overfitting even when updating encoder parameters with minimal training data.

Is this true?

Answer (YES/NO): YES